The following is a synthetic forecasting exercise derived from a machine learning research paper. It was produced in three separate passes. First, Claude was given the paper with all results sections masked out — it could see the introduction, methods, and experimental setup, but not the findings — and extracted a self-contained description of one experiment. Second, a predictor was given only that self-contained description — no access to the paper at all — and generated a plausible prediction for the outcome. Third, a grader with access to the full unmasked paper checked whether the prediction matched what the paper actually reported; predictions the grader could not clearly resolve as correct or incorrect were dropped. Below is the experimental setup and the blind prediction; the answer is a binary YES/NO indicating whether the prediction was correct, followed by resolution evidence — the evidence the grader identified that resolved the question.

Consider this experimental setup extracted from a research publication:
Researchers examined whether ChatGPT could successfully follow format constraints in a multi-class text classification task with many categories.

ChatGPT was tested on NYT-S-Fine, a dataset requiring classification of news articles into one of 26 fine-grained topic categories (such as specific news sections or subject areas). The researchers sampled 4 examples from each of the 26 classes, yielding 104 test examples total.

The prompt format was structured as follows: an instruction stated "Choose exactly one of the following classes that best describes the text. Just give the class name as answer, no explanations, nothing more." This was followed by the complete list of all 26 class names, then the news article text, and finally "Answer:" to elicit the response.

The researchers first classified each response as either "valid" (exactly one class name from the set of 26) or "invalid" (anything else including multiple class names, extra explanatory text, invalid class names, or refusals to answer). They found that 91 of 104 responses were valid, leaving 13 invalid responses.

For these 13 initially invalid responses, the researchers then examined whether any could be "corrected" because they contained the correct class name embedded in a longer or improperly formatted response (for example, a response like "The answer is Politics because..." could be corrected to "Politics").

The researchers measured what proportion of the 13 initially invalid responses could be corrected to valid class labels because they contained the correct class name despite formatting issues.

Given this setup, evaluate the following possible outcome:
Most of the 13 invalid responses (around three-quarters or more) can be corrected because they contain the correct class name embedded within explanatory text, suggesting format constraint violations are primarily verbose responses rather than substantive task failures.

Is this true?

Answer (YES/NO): NO